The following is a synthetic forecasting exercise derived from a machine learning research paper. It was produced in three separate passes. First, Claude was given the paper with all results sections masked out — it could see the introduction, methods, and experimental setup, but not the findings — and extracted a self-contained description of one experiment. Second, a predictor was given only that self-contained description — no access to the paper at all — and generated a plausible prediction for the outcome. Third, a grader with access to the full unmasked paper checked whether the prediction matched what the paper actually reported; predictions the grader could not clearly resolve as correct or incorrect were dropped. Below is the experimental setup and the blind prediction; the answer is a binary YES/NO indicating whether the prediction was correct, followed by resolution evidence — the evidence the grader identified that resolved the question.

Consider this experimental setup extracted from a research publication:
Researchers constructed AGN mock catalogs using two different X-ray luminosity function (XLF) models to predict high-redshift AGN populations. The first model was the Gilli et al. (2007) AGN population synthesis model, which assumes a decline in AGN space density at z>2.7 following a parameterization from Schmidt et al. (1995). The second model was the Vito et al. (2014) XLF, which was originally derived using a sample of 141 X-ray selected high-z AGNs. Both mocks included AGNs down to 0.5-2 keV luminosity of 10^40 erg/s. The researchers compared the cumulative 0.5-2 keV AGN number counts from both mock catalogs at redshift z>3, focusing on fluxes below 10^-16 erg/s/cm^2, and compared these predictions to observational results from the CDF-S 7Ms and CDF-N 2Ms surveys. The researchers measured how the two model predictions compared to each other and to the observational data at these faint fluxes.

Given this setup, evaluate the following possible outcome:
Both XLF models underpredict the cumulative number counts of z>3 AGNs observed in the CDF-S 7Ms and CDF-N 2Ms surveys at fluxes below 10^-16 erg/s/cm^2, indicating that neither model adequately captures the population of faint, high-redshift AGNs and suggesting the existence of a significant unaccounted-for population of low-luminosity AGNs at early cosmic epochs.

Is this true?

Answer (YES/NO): NO